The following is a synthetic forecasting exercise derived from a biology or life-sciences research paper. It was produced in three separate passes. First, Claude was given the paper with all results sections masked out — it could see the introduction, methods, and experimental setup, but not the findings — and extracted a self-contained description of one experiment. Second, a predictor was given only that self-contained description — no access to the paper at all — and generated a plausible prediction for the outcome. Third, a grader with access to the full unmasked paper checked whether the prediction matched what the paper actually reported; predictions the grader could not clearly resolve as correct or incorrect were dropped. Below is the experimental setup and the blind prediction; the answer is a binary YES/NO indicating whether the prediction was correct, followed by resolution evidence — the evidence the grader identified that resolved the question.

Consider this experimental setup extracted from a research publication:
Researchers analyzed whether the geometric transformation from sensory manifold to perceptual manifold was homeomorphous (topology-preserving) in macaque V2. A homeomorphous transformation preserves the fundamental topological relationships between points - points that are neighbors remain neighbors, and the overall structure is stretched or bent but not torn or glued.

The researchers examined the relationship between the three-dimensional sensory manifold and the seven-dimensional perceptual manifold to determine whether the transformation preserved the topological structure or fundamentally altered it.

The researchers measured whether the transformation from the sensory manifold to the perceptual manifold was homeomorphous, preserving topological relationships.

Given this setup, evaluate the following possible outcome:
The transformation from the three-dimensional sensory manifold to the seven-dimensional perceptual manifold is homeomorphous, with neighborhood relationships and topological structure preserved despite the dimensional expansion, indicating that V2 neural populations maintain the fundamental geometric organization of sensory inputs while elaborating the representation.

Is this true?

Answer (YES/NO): YES